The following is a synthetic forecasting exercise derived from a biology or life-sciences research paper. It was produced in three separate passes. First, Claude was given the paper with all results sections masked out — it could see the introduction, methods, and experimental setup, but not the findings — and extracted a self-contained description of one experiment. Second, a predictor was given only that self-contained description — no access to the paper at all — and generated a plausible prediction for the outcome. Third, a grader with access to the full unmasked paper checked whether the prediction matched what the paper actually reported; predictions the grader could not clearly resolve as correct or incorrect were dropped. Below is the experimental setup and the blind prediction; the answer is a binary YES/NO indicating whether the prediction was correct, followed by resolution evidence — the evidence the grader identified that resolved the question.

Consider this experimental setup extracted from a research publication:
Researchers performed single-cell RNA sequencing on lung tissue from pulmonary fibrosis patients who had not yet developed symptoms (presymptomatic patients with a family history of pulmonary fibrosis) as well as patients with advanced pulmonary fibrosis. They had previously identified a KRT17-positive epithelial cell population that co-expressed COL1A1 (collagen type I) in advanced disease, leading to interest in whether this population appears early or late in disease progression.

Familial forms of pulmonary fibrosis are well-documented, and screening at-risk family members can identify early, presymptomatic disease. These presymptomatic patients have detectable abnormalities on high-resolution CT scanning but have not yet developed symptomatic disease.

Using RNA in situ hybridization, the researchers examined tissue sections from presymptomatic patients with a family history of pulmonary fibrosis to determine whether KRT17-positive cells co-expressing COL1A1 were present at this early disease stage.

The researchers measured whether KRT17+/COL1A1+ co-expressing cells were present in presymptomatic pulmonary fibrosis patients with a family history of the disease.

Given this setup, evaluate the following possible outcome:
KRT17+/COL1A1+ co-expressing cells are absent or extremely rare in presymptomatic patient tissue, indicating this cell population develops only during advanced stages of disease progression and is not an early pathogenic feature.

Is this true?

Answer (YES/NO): NO